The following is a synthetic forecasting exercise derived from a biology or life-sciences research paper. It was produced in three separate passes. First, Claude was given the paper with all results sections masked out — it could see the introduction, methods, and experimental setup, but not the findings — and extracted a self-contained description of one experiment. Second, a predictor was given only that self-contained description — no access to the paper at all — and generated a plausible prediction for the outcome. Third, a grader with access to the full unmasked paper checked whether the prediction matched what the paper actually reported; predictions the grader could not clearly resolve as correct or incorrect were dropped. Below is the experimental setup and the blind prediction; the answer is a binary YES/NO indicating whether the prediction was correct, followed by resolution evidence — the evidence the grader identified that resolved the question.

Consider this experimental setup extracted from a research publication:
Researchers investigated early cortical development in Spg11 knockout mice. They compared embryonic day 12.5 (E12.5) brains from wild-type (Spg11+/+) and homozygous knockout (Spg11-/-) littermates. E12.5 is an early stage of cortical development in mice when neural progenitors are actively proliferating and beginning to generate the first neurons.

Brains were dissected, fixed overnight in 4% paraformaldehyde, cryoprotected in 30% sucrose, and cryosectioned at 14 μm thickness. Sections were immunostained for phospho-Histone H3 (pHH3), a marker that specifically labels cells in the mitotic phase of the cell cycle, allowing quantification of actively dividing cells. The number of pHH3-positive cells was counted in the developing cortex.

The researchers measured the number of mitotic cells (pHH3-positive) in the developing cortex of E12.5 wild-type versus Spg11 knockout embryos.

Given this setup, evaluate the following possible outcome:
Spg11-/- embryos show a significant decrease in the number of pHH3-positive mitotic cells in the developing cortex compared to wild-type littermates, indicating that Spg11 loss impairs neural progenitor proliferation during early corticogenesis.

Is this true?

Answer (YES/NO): YES